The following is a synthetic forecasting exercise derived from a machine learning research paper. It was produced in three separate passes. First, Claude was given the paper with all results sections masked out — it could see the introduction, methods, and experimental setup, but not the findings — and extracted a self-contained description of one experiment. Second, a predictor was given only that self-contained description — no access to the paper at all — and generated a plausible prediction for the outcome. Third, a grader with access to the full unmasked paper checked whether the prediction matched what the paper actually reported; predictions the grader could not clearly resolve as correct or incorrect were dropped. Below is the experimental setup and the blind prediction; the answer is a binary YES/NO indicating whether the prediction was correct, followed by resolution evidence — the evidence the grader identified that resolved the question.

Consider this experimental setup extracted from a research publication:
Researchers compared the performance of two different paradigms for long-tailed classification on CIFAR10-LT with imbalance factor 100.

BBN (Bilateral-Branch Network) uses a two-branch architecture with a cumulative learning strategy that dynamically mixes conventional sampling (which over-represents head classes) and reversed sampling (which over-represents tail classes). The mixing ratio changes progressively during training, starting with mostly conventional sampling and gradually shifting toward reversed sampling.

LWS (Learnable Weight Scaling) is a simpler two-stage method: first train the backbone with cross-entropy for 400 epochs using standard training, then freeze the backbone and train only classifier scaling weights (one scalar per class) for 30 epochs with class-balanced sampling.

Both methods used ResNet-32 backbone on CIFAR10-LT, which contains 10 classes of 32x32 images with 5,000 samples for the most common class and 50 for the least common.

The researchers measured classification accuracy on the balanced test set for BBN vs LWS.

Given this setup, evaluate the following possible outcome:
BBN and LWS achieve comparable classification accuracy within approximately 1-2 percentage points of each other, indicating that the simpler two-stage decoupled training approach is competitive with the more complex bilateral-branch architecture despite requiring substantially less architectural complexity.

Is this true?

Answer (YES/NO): NO